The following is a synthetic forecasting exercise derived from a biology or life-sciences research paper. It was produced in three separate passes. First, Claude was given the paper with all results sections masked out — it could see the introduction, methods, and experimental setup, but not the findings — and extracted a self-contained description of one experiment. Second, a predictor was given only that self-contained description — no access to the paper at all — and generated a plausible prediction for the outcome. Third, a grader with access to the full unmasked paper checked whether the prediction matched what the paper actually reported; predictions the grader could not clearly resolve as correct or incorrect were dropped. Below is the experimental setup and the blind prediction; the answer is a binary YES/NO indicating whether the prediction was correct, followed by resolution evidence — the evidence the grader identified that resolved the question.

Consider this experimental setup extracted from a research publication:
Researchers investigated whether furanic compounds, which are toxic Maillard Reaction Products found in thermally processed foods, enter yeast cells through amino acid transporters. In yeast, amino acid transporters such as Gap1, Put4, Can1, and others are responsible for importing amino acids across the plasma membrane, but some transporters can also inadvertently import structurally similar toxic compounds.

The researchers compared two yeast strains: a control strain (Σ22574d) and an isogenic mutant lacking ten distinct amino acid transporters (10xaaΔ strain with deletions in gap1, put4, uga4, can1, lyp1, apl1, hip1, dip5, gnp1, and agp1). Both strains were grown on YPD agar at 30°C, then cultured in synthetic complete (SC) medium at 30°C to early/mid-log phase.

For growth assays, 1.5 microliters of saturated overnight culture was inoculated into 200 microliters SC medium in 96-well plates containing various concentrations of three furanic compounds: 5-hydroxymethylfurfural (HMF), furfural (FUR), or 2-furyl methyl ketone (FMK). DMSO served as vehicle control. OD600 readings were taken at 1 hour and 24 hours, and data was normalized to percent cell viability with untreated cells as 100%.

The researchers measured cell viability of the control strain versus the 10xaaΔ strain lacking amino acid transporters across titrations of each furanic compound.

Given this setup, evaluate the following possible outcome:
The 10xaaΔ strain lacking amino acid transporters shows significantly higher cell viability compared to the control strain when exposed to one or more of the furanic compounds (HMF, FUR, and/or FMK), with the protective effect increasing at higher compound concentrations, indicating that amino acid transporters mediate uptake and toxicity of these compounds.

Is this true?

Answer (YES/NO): YES